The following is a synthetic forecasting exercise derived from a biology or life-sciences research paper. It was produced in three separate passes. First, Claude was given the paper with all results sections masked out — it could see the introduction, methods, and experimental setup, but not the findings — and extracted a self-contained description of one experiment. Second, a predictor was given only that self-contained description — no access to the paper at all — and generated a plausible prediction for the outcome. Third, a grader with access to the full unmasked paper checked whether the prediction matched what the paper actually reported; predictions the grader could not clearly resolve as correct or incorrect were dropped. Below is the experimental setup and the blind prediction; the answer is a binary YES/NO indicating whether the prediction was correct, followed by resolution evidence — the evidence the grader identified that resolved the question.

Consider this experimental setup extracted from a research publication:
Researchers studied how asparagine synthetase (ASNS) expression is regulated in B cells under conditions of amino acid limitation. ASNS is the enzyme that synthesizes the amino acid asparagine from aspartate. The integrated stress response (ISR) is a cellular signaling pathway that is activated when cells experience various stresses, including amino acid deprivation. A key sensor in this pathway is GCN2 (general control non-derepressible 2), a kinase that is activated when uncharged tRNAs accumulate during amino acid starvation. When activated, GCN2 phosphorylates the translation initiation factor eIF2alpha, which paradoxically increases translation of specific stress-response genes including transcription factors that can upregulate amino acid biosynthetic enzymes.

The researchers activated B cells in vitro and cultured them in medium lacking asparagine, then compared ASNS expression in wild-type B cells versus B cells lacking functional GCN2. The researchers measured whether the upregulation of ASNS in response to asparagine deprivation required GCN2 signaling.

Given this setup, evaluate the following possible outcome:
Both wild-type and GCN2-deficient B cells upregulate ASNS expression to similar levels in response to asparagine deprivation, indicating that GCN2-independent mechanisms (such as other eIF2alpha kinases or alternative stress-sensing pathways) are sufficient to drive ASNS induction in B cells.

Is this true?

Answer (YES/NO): NO